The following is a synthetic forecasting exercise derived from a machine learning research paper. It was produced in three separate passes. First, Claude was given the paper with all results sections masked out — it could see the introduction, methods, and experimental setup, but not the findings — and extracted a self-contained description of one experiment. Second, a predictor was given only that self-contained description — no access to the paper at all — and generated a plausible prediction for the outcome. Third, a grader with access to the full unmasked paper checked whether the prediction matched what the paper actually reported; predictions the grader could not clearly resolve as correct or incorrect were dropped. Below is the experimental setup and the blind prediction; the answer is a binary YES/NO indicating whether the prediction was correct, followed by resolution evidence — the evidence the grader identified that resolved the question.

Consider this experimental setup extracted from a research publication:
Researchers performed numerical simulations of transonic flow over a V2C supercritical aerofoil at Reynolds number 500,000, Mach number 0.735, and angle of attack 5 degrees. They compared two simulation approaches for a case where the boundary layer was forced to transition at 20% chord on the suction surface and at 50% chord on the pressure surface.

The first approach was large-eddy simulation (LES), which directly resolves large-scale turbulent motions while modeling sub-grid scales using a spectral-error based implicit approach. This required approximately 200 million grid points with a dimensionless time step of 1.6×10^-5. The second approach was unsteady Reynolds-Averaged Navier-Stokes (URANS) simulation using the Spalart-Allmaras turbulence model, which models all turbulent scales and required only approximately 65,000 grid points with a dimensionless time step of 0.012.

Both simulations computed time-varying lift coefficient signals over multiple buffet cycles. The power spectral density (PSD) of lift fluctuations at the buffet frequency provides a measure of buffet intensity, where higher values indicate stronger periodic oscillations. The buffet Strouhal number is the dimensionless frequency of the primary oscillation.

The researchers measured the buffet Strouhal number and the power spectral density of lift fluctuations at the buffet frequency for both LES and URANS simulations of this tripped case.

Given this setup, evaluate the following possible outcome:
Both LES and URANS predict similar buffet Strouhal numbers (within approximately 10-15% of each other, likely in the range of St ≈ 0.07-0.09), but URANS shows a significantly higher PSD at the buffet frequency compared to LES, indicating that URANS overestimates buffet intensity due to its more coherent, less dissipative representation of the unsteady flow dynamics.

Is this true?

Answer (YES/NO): NO